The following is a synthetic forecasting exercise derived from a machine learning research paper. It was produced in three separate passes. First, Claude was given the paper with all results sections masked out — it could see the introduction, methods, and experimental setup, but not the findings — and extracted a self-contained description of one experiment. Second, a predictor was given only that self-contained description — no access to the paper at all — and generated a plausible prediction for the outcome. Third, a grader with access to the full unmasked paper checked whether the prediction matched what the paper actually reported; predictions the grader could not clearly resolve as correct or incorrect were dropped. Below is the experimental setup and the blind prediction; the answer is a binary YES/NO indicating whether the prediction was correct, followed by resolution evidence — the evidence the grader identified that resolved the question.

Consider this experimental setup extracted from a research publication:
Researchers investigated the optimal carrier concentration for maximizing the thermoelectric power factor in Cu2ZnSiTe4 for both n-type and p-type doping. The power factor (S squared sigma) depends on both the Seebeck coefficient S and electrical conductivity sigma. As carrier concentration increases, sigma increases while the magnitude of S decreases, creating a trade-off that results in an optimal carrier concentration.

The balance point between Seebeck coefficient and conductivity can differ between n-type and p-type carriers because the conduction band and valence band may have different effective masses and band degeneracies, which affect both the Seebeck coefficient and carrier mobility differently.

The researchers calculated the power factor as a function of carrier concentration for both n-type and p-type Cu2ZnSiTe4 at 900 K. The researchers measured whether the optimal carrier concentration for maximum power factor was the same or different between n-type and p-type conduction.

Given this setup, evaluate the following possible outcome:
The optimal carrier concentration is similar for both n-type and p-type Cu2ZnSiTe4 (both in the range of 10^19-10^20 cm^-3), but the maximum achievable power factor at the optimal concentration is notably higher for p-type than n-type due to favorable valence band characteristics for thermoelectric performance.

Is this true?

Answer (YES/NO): NO